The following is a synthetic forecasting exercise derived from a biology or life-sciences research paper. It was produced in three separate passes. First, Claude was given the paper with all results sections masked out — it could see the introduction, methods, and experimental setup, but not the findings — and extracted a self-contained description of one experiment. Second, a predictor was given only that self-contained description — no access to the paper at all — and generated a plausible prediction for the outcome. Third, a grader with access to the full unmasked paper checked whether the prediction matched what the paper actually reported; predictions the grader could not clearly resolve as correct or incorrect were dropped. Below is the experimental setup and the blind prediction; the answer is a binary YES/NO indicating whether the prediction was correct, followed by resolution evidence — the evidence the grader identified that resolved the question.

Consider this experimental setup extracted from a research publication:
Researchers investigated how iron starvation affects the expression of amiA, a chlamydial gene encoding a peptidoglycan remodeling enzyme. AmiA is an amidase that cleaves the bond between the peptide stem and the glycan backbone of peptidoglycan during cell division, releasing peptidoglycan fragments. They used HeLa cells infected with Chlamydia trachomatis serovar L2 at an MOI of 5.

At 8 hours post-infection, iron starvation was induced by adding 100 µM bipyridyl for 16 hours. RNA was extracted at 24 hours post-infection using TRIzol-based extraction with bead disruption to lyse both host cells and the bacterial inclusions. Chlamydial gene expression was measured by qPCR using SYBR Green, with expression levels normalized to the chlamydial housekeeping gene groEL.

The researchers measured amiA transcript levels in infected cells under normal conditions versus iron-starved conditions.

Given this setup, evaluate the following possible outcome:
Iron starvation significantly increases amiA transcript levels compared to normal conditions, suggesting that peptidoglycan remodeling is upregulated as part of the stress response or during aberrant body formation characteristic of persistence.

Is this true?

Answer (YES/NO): YES